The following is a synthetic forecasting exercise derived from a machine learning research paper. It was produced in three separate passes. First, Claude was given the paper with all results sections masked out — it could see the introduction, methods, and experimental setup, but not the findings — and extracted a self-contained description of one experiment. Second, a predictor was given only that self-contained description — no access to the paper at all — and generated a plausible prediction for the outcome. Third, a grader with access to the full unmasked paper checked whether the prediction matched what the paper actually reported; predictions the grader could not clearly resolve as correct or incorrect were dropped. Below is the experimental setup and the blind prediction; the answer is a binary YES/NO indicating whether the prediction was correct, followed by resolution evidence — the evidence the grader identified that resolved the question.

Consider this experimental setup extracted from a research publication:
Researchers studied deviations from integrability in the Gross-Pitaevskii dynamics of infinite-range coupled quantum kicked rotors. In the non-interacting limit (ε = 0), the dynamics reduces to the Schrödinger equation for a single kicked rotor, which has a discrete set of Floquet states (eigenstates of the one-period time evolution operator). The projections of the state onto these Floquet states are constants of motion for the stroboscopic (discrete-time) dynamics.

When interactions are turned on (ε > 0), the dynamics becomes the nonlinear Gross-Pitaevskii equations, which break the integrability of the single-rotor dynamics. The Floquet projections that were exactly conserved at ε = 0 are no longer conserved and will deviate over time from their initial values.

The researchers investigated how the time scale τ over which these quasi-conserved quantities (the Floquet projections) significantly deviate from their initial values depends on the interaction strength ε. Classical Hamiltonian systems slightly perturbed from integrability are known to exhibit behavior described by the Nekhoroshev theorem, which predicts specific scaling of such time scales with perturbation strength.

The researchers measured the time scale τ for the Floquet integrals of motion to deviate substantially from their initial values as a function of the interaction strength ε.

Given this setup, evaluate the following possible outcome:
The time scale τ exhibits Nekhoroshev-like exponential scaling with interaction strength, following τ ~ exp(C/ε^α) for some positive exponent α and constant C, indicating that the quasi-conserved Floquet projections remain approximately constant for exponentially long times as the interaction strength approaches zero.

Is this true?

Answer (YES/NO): YES